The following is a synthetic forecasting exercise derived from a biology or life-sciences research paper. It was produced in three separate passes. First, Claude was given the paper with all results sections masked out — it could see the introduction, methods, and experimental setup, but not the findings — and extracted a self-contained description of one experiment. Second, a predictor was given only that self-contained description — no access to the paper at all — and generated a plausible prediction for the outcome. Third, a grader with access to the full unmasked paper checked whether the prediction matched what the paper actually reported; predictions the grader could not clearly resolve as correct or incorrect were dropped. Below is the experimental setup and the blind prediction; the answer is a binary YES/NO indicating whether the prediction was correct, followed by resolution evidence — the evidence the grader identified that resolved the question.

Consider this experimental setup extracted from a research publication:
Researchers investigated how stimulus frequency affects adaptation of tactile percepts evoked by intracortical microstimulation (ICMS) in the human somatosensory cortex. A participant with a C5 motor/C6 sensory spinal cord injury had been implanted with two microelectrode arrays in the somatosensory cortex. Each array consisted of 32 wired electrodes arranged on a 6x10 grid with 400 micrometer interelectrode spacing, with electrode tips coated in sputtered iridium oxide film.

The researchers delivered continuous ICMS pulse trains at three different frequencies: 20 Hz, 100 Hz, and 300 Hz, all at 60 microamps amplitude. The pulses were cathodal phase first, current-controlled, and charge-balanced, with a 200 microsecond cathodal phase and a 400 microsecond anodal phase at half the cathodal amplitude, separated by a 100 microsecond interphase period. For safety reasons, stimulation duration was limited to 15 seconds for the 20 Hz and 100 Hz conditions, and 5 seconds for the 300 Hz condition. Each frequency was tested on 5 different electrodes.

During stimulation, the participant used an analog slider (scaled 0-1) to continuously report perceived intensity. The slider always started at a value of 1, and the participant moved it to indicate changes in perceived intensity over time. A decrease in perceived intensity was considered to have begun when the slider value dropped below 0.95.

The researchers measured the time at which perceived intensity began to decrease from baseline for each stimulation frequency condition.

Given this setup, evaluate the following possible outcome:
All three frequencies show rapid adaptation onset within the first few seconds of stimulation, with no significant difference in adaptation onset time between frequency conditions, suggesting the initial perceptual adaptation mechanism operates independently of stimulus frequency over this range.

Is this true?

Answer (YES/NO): NO